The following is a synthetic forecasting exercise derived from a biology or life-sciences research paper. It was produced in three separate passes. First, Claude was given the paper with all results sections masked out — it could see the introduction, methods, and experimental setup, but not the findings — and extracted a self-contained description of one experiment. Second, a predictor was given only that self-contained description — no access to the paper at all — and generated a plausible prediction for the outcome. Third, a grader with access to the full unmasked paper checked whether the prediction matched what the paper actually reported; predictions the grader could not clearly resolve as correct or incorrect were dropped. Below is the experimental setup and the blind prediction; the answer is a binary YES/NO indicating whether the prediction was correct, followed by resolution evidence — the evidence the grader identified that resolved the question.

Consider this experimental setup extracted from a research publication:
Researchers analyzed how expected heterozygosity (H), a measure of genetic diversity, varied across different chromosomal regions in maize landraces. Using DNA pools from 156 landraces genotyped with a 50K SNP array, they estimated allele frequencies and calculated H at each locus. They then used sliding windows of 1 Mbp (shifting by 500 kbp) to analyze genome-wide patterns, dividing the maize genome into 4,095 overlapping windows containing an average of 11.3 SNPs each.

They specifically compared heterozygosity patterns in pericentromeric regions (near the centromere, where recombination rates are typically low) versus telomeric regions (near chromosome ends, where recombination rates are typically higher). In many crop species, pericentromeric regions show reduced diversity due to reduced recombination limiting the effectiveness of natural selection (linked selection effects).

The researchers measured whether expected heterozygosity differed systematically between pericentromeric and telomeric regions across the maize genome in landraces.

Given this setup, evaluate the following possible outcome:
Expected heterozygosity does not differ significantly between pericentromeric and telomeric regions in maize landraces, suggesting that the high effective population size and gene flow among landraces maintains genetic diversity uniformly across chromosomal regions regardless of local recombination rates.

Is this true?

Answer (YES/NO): NO